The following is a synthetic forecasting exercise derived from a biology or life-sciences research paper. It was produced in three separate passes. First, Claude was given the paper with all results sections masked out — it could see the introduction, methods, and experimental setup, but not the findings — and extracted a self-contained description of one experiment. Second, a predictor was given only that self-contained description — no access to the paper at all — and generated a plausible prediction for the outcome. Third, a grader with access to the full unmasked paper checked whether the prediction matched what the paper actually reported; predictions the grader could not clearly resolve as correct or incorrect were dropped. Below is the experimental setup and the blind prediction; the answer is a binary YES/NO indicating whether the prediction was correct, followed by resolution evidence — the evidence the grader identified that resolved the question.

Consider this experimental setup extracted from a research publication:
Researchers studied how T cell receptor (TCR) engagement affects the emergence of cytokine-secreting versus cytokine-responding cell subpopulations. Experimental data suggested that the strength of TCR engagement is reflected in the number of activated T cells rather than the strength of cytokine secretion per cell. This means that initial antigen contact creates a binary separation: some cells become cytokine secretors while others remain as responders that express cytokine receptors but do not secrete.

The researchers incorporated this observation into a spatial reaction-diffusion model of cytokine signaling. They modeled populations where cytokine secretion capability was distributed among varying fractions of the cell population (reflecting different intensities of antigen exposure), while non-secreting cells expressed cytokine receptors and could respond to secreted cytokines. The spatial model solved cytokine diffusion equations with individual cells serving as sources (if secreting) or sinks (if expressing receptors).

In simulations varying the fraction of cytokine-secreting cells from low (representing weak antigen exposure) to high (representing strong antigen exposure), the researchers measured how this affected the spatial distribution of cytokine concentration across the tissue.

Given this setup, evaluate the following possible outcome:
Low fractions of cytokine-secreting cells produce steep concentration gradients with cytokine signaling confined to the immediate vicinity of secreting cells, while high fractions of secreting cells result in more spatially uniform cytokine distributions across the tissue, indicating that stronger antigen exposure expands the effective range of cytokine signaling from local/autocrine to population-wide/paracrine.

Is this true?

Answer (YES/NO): YES